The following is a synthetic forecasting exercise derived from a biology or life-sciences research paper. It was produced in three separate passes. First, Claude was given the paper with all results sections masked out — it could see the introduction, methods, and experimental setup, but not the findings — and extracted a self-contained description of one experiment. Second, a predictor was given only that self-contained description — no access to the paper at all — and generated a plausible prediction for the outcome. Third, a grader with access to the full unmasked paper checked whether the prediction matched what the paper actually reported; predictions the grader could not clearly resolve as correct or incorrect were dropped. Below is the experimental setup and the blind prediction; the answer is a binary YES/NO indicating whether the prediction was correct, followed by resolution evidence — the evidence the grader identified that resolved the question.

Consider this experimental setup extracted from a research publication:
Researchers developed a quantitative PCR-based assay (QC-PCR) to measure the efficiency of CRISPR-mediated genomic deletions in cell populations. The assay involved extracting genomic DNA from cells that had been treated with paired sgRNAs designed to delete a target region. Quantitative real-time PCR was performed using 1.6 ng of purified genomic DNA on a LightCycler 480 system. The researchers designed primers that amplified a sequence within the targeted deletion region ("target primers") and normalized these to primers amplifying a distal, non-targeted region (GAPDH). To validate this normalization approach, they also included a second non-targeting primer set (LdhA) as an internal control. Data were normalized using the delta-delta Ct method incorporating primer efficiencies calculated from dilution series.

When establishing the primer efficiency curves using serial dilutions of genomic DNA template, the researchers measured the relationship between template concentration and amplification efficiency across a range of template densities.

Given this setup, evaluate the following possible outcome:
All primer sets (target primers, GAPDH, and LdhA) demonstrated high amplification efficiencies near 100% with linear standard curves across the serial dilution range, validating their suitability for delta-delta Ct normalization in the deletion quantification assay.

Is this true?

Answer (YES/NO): NO